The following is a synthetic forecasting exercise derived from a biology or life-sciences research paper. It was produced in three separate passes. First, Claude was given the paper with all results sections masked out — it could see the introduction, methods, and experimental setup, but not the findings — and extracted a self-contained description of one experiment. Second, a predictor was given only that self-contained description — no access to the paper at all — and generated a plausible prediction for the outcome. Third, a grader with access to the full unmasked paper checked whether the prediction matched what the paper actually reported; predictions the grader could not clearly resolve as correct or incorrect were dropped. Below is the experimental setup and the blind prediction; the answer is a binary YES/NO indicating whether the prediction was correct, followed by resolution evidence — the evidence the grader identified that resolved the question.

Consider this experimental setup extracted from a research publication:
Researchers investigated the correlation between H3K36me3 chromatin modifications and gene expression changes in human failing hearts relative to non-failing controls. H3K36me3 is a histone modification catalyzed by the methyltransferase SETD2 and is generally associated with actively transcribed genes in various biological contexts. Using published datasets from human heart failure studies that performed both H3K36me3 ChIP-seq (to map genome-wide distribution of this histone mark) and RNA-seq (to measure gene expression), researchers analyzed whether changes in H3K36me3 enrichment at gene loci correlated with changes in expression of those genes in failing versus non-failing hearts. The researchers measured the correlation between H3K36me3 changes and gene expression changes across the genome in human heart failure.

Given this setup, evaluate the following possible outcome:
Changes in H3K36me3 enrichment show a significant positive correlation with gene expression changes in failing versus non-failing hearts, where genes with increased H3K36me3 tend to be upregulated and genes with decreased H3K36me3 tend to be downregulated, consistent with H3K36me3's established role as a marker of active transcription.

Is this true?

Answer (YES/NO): YES